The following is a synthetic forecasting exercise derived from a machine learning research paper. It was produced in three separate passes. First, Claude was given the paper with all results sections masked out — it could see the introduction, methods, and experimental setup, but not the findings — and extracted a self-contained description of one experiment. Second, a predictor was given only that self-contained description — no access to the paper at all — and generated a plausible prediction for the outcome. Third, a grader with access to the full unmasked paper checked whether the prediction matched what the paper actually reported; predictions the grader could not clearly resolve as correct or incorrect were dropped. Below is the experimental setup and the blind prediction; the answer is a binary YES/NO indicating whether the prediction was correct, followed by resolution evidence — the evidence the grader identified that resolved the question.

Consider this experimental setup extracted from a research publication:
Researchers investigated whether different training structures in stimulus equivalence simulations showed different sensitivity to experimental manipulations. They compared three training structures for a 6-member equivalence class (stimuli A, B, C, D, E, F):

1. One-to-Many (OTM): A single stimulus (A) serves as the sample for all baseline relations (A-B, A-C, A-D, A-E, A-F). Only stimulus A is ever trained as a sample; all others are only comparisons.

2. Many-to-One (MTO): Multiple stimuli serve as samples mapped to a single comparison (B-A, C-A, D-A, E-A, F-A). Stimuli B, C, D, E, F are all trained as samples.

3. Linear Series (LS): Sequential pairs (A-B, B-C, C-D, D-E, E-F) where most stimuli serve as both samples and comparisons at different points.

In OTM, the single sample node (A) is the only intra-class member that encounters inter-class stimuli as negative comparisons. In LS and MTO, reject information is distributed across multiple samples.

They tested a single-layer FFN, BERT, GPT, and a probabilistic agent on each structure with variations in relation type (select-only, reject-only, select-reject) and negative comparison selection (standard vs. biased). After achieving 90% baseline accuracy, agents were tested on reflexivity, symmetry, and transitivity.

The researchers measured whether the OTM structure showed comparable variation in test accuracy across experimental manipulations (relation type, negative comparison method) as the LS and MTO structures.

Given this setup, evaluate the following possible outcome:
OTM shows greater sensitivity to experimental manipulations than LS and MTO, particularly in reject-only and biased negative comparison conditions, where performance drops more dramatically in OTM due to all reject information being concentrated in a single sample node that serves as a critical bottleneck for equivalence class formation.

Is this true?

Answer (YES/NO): NO